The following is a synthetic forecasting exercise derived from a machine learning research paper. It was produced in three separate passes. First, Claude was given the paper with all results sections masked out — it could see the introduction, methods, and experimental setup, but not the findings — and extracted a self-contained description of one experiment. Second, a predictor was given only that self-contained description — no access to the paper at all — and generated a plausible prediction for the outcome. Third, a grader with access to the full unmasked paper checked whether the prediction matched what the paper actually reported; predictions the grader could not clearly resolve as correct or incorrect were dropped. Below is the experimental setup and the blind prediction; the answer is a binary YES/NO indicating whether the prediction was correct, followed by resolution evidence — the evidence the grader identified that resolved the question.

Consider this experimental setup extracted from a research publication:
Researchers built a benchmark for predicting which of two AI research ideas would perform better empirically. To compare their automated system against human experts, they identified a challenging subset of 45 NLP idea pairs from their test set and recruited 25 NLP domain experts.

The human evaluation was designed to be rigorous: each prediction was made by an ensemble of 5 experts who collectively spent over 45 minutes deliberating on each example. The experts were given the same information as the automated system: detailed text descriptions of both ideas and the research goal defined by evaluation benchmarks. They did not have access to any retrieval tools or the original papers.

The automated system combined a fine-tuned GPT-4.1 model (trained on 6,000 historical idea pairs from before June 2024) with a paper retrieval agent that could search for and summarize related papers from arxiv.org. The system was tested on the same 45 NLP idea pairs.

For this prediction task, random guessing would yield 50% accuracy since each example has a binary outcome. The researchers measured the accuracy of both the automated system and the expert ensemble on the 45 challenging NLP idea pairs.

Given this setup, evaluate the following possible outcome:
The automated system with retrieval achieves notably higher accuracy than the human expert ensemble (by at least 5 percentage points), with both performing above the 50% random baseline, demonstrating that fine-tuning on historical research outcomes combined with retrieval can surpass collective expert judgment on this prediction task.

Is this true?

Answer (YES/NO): NO